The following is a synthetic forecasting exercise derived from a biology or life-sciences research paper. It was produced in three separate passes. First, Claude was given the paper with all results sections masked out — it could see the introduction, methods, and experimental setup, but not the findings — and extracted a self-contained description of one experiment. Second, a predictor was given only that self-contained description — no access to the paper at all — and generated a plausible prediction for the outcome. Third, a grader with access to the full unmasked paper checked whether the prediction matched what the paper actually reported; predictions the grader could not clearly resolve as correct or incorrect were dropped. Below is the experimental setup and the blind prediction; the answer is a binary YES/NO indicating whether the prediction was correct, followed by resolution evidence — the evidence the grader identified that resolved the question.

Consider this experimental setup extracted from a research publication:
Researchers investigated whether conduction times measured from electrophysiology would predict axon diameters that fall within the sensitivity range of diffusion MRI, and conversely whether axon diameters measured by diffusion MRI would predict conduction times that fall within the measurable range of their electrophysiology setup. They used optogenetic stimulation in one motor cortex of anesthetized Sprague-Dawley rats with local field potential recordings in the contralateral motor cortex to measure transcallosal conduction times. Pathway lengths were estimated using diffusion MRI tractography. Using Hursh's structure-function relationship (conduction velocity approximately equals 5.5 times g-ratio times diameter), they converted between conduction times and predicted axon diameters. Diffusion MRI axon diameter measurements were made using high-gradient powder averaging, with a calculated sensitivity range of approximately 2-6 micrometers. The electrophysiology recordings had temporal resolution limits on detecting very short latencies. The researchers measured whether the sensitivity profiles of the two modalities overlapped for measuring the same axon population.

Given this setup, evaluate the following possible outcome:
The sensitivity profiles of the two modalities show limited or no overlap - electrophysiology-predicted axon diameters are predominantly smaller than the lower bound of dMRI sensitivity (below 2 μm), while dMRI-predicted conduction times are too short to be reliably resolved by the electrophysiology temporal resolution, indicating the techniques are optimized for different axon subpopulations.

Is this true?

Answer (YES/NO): YES